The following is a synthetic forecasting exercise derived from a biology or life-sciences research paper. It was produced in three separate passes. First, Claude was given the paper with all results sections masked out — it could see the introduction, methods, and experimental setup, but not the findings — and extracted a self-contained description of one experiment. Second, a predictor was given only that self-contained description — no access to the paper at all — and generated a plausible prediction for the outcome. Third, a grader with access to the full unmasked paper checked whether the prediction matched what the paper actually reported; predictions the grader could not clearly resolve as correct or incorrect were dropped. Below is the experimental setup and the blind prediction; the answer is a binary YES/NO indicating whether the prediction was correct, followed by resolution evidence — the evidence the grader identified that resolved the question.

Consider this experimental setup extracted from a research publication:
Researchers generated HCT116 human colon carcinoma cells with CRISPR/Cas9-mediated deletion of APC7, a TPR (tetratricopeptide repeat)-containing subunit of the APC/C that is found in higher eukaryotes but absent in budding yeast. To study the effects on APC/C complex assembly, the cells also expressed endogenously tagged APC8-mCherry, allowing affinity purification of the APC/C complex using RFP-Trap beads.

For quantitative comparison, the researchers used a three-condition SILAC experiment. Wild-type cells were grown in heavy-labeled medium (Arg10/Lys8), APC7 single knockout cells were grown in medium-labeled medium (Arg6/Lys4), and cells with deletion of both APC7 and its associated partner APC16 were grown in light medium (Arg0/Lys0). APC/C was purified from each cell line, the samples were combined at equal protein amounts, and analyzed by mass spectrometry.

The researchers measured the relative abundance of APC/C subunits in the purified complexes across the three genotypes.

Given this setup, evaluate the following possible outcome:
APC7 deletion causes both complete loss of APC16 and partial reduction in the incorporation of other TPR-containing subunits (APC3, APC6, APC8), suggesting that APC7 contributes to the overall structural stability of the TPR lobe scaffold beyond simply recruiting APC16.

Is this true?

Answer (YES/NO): NO